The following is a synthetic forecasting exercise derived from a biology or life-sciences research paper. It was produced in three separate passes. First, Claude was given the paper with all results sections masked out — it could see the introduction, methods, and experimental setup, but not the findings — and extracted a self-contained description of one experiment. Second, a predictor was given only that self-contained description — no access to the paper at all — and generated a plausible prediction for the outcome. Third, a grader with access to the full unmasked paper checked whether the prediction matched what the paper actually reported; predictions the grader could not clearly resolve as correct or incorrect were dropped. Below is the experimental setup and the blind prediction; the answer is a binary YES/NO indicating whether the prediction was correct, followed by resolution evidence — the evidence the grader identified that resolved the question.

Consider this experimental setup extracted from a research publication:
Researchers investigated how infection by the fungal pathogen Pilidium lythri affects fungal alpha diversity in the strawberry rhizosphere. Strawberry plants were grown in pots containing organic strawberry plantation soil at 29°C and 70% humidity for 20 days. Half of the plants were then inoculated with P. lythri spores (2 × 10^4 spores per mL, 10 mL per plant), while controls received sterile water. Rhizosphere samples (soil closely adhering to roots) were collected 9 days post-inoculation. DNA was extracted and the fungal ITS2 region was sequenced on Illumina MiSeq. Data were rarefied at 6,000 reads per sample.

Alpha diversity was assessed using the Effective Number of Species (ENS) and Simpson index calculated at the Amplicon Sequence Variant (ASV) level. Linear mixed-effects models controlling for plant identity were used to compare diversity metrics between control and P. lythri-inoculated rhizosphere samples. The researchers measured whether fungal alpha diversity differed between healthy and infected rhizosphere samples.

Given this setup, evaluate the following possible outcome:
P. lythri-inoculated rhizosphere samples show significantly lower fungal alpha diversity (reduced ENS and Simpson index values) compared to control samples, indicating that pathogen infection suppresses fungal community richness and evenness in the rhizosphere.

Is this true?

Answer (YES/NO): NO